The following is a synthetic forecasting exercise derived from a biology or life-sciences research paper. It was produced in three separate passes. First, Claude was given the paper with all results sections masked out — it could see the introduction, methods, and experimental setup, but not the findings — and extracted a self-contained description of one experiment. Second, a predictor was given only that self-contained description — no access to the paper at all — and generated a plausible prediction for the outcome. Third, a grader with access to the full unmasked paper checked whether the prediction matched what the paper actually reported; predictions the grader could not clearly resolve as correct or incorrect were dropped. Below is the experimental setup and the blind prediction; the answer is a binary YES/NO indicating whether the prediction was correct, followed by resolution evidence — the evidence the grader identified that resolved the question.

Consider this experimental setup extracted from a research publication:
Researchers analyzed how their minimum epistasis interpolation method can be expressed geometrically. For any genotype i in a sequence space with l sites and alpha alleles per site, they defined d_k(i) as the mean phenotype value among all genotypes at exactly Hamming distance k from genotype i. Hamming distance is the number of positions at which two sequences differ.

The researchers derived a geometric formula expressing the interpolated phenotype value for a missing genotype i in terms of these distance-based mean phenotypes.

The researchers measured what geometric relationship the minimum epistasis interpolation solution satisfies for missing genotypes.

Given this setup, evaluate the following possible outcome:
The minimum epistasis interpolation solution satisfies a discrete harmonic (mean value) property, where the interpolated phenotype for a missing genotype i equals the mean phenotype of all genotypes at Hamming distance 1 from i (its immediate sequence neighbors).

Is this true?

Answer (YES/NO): NO